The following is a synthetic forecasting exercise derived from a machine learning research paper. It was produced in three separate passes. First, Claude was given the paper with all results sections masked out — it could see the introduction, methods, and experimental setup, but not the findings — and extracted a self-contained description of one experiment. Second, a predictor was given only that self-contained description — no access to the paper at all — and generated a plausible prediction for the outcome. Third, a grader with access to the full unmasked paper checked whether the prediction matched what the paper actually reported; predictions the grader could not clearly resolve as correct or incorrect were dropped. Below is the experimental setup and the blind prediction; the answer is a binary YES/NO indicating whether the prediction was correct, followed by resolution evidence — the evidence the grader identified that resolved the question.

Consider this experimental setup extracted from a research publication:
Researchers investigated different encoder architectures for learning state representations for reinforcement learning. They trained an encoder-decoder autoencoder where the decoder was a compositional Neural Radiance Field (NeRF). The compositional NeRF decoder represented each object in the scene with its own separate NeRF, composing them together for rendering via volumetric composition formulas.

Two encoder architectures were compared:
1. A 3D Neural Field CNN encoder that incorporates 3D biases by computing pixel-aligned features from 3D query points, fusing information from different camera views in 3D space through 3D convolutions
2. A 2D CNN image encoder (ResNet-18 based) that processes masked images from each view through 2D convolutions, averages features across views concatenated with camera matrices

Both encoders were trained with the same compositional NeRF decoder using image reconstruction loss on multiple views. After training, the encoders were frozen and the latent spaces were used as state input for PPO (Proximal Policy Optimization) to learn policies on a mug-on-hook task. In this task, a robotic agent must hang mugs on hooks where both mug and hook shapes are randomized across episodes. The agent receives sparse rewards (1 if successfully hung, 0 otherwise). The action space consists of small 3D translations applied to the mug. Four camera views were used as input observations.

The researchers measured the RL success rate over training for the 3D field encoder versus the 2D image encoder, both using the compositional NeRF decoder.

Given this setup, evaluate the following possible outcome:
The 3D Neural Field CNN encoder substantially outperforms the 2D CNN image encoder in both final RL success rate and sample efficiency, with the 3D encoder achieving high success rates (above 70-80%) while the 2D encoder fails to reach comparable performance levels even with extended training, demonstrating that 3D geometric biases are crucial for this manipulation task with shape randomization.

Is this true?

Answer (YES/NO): NO